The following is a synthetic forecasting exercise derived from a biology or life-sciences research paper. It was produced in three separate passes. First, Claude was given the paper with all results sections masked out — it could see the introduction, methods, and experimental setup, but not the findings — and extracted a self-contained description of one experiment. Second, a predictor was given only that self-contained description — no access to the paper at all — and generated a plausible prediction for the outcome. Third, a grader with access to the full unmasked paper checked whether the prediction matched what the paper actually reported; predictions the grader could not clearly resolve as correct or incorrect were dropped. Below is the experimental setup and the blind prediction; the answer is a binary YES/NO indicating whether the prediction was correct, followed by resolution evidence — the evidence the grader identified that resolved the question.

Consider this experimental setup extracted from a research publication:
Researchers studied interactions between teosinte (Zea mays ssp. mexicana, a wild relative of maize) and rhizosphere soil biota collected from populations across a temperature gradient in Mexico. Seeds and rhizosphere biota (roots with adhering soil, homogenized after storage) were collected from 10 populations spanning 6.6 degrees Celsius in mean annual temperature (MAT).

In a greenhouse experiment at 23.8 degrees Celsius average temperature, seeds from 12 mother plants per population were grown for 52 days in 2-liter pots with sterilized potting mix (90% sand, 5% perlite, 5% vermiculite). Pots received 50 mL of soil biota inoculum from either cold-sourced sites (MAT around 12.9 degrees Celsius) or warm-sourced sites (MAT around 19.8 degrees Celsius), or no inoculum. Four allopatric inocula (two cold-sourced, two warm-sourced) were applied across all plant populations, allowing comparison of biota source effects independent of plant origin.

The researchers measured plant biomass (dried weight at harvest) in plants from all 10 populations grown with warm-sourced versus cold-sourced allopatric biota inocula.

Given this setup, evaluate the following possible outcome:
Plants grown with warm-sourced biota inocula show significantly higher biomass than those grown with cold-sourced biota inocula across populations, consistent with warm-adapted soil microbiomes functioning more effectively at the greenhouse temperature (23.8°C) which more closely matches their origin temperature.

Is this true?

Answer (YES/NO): YES